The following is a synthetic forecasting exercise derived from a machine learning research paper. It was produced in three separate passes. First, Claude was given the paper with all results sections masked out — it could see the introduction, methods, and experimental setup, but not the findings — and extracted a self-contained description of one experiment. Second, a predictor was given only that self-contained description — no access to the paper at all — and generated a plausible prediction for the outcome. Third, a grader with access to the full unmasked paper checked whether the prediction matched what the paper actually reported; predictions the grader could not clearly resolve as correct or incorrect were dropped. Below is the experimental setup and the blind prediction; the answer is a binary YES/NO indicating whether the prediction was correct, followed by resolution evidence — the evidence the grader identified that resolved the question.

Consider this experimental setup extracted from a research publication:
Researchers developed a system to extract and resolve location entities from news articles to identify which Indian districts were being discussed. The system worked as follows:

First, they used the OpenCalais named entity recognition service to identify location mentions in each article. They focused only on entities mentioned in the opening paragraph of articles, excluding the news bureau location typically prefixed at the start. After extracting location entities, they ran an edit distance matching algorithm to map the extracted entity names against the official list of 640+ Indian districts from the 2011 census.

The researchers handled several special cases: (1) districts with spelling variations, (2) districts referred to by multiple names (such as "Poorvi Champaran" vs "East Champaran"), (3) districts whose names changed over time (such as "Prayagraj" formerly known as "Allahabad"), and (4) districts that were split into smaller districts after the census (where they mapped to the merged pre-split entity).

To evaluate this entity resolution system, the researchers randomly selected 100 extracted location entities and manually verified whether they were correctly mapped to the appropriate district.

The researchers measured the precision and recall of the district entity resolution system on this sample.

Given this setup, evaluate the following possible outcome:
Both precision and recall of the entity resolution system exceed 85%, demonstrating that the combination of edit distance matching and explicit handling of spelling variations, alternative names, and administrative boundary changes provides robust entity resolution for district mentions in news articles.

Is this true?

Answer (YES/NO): YES